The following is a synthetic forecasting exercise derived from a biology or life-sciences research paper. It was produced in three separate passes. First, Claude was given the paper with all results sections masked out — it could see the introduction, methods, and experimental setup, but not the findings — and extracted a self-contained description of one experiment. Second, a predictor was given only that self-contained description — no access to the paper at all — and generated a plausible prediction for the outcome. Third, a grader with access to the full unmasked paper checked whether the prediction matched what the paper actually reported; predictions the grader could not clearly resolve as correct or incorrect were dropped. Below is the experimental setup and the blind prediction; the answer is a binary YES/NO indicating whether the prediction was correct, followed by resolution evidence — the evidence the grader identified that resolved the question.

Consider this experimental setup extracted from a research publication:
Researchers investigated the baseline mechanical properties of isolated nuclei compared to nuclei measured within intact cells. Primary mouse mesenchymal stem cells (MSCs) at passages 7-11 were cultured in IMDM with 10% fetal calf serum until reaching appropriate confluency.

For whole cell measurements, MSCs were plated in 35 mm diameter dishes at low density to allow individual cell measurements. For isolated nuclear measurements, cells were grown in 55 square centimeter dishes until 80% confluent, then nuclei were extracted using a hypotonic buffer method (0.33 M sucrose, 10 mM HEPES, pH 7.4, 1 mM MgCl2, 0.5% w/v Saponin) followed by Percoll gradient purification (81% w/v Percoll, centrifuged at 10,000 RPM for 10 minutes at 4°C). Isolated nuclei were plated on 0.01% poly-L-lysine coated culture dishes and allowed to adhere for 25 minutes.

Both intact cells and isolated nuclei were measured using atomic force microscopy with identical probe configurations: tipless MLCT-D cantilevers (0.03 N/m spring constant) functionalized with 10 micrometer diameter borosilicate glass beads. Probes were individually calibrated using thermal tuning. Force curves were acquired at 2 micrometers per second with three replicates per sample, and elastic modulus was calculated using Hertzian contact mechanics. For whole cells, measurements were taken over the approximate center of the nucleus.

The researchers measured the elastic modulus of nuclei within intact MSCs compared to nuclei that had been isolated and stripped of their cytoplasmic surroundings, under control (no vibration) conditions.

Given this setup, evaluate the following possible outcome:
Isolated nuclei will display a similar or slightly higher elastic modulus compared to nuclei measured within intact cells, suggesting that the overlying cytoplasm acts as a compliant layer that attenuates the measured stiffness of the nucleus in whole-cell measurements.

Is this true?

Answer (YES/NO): NO